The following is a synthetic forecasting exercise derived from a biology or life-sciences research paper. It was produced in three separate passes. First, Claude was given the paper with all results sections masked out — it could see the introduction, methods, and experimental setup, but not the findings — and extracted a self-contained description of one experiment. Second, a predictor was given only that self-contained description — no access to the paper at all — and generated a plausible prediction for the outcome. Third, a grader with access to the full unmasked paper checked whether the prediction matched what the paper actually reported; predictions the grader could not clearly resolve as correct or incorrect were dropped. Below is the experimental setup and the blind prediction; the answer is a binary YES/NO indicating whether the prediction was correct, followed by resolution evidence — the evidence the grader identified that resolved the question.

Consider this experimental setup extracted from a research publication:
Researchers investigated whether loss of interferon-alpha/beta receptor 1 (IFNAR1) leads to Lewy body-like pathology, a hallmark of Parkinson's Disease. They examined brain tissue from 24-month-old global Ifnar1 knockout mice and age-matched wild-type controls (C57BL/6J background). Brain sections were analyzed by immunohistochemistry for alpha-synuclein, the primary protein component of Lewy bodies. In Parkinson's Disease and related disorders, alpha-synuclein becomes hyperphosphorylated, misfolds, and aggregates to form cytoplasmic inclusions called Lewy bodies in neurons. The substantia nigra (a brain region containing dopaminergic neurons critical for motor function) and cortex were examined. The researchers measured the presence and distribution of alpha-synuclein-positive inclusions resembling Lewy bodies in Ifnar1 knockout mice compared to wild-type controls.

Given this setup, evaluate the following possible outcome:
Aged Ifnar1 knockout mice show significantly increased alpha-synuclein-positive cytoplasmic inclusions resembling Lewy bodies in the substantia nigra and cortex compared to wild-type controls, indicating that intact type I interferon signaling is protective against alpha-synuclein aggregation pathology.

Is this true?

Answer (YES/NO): NO